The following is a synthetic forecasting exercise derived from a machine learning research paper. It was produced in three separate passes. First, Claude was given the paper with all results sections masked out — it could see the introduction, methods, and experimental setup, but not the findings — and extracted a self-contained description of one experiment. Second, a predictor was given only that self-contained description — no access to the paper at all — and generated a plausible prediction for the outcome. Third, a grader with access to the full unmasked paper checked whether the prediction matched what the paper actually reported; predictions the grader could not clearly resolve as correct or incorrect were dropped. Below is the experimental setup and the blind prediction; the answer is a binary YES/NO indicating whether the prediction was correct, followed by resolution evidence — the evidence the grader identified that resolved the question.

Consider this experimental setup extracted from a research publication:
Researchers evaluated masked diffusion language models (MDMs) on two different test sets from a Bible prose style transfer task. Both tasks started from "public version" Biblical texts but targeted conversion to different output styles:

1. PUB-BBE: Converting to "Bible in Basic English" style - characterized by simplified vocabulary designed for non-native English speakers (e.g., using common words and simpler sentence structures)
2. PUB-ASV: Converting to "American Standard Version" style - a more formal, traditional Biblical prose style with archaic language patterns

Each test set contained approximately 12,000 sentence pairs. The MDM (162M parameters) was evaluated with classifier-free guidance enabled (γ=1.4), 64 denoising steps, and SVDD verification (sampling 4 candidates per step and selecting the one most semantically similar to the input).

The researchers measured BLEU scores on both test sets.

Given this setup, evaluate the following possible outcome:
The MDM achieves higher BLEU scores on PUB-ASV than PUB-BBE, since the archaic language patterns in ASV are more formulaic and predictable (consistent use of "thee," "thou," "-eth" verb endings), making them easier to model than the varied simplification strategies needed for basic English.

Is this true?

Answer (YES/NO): YES